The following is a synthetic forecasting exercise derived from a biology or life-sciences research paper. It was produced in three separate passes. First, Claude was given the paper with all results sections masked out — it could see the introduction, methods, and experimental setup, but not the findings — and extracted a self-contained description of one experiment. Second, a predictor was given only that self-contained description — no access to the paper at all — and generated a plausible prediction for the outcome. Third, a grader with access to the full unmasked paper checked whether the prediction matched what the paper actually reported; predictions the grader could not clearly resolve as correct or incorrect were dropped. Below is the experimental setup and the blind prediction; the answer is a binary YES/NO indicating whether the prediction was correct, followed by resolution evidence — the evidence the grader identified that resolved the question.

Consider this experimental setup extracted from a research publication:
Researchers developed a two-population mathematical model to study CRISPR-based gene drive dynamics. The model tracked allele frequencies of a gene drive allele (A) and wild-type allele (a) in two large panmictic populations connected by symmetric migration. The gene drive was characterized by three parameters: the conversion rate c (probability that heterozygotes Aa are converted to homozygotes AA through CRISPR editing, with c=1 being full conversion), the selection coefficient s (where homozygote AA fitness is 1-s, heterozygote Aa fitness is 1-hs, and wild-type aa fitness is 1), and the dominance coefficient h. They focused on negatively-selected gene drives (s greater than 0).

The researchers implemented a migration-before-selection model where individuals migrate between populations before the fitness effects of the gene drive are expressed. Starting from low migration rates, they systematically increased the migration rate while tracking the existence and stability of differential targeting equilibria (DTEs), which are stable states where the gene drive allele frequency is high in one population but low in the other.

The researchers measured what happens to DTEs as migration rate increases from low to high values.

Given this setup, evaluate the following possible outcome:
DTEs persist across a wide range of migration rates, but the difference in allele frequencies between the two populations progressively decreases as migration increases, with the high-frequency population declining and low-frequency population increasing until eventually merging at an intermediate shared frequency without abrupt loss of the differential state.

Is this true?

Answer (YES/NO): NO